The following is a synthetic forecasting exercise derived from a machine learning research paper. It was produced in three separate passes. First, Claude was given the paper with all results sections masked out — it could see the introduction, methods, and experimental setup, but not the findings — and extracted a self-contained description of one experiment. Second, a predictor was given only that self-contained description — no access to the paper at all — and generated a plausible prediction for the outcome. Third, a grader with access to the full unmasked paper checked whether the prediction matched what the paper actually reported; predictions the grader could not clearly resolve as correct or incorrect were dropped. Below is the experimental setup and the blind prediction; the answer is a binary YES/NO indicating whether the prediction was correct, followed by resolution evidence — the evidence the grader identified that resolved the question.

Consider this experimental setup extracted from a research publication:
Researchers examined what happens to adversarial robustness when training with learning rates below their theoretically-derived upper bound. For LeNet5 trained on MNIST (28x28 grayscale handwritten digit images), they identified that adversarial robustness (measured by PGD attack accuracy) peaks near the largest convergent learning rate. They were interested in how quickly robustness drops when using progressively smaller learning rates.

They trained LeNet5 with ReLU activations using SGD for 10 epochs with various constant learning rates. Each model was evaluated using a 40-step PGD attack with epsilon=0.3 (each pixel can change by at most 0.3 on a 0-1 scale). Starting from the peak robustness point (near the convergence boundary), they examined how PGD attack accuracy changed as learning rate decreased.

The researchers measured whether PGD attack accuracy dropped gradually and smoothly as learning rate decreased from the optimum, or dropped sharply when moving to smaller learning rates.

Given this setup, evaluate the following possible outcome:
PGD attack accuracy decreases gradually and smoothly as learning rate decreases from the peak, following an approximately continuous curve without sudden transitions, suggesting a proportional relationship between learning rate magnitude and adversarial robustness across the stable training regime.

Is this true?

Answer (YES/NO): NO